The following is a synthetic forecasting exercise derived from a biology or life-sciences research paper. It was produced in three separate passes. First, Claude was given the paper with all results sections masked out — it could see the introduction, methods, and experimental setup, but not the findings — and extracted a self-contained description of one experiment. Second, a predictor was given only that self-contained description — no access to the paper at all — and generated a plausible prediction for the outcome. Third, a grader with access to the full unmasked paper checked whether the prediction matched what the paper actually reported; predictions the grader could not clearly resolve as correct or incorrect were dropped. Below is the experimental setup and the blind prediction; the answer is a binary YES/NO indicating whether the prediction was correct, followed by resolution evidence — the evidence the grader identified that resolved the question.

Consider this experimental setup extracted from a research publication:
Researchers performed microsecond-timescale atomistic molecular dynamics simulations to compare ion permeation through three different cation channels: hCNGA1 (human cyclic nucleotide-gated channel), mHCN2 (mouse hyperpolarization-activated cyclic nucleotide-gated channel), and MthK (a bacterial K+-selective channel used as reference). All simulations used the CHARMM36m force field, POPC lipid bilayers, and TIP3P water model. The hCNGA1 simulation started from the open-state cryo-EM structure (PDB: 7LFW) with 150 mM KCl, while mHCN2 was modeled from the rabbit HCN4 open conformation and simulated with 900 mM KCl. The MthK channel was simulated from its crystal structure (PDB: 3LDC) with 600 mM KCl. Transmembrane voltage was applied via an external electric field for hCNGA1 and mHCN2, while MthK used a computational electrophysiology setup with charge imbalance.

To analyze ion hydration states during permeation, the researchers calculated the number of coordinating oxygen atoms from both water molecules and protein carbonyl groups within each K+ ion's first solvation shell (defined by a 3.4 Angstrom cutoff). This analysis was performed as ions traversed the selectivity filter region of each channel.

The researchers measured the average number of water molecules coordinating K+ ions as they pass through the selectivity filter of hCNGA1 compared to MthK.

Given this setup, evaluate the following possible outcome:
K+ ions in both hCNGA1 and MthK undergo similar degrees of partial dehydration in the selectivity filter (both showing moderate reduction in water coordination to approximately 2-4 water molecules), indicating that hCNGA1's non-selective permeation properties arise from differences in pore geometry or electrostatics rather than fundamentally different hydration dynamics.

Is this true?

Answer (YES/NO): NO